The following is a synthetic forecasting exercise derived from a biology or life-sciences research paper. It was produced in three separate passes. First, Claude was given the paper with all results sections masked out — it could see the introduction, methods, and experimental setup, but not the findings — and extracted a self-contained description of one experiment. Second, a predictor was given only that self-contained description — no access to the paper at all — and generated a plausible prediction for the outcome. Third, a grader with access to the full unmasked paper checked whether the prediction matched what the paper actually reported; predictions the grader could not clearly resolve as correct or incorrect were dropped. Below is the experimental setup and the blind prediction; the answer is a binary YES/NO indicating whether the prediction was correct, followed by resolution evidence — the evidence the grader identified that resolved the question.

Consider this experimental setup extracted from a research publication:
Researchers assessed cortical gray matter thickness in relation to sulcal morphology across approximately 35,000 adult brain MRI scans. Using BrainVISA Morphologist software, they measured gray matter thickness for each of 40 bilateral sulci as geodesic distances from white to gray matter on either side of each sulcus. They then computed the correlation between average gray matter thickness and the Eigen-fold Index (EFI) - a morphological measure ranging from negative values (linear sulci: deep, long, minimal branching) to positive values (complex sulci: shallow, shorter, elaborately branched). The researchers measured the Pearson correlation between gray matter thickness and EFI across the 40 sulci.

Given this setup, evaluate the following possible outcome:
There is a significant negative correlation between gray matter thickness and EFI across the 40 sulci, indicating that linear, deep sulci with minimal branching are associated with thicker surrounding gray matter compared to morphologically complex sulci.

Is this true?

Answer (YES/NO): NO